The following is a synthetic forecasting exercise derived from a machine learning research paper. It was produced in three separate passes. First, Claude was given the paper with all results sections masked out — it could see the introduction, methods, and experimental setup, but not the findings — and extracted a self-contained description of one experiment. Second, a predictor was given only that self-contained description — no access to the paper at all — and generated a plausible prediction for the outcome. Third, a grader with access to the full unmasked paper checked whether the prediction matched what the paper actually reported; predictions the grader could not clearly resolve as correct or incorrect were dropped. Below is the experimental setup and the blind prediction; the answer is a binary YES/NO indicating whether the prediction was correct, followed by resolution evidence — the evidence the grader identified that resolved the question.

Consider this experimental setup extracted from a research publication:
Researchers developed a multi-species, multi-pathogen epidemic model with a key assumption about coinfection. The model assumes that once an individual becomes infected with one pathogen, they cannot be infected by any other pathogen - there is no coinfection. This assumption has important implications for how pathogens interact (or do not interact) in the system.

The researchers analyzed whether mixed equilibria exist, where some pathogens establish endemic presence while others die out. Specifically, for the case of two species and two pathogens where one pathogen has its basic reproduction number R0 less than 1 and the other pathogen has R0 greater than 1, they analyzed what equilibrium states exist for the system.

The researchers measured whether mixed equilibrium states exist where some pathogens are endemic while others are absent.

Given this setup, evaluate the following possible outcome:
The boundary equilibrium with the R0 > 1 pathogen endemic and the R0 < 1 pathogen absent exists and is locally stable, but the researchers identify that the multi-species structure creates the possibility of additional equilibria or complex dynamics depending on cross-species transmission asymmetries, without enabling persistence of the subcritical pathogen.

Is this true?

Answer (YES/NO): NO